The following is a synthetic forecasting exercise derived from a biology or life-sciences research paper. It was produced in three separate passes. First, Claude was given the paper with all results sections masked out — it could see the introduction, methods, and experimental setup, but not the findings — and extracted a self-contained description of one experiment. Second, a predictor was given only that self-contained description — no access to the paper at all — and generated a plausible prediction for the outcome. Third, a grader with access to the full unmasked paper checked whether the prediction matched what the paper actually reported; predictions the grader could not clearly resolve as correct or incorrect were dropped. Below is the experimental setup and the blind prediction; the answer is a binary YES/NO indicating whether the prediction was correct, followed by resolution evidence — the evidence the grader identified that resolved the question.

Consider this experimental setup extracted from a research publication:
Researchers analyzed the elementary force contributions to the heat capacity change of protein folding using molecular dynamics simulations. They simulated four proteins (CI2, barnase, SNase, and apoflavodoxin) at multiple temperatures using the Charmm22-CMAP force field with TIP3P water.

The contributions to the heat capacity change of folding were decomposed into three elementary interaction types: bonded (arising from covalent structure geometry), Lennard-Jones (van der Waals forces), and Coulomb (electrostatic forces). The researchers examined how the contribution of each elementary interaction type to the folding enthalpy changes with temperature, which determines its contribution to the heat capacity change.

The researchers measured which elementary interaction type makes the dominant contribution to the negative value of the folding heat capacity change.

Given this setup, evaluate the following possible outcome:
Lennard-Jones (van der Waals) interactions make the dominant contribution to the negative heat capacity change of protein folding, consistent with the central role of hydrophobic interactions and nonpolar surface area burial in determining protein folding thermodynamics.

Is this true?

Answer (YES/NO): NO